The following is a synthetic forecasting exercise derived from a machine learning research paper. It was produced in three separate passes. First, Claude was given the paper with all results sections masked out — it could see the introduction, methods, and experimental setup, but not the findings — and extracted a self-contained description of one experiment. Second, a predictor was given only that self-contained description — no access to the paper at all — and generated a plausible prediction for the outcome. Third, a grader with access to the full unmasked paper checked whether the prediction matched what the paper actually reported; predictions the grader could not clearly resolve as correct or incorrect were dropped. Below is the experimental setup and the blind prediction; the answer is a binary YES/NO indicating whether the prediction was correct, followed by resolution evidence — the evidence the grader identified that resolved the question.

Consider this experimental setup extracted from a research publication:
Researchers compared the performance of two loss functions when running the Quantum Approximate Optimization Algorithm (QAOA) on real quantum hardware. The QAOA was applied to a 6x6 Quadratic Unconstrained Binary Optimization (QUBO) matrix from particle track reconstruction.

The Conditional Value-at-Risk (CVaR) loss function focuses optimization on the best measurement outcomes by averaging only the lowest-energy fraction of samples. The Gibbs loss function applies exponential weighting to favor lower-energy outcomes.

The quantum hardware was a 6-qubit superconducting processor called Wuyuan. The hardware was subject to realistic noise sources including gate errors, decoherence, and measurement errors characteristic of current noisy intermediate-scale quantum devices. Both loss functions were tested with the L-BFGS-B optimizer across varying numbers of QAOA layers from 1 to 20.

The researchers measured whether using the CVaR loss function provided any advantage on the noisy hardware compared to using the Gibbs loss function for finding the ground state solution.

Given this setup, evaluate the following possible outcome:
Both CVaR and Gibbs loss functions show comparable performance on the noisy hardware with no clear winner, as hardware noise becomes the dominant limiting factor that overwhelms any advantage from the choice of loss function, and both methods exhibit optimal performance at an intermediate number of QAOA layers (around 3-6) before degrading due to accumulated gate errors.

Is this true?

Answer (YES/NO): NO